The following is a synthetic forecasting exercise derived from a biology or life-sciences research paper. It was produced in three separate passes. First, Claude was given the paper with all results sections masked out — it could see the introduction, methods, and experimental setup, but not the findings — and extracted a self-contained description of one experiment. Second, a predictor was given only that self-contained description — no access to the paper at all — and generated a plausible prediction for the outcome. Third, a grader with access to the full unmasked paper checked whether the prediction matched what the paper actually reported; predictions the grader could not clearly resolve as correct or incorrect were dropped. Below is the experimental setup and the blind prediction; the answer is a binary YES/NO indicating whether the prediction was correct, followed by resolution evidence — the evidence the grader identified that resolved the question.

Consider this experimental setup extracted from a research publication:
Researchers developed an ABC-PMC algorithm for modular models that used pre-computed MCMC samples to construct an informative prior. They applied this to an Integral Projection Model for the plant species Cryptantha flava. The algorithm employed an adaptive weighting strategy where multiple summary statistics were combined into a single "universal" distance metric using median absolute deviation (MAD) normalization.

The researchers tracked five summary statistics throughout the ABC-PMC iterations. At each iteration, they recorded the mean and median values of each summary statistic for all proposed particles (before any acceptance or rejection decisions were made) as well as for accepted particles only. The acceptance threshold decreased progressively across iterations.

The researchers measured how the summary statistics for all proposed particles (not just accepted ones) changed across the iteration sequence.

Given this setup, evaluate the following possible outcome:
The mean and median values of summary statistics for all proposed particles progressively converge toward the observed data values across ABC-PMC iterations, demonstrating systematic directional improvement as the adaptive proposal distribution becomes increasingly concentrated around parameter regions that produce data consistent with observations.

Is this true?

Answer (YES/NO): YES